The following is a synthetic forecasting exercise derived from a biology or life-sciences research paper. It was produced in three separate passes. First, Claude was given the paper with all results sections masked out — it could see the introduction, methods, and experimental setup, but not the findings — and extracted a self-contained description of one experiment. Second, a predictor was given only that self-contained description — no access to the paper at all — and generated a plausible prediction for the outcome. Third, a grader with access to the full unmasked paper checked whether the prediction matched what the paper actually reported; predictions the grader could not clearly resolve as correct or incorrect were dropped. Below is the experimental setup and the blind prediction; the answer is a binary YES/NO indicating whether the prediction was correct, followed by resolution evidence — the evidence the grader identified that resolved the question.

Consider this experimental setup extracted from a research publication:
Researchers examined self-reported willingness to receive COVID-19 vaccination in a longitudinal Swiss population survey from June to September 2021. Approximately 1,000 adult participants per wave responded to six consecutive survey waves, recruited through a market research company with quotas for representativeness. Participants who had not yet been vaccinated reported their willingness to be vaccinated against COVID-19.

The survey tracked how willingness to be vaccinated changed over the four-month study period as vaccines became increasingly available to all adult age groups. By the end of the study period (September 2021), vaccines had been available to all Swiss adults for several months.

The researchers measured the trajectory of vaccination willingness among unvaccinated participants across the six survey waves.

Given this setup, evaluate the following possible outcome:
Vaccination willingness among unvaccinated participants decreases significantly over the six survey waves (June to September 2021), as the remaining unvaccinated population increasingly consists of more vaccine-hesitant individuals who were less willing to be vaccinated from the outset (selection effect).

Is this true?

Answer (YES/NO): YES